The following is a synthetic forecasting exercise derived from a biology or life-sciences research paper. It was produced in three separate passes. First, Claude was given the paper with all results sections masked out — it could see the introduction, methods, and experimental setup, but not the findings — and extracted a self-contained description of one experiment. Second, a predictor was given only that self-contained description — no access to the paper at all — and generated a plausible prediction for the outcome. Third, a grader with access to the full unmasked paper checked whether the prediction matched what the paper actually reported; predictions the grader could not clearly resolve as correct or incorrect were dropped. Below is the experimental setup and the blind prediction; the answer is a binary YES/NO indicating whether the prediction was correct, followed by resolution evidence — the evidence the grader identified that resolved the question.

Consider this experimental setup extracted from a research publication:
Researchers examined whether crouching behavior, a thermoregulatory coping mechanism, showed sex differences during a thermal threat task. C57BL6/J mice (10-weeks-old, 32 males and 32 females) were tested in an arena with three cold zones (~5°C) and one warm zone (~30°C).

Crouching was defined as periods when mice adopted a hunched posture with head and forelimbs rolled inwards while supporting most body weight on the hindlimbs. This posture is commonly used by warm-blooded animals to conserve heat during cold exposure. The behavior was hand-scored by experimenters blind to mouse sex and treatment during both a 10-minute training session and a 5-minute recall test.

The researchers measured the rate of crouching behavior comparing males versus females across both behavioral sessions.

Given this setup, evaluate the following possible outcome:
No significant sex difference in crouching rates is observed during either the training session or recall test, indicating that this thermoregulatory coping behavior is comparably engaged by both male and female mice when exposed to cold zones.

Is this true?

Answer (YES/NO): NO